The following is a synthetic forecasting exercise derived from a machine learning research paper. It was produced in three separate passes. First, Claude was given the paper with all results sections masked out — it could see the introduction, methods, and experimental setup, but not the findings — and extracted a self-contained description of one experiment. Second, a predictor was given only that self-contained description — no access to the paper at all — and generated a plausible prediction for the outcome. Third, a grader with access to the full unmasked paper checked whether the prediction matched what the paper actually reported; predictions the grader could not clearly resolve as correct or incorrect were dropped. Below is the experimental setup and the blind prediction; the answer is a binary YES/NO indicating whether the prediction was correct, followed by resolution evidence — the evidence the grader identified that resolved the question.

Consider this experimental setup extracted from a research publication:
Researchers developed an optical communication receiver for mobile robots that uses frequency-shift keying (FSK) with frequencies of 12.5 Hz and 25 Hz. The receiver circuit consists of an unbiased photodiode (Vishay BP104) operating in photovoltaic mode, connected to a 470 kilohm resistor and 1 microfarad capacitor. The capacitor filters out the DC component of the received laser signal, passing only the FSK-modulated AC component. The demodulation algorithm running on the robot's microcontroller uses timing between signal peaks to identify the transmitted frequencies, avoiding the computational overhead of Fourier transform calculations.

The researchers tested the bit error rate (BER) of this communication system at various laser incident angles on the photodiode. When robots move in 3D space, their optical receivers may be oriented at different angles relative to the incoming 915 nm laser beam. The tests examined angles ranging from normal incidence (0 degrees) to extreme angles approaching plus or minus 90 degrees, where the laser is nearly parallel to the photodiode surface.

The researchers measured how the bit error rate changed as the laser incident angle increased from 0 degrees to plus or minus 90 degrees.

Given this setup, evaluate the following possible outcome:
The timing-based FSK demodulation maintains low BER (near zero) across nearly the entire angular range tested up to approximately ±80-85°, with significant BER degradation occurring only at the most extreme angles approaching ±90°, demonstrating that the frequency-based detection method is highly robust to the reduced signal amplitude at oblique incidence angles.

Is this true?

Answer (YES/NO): NO